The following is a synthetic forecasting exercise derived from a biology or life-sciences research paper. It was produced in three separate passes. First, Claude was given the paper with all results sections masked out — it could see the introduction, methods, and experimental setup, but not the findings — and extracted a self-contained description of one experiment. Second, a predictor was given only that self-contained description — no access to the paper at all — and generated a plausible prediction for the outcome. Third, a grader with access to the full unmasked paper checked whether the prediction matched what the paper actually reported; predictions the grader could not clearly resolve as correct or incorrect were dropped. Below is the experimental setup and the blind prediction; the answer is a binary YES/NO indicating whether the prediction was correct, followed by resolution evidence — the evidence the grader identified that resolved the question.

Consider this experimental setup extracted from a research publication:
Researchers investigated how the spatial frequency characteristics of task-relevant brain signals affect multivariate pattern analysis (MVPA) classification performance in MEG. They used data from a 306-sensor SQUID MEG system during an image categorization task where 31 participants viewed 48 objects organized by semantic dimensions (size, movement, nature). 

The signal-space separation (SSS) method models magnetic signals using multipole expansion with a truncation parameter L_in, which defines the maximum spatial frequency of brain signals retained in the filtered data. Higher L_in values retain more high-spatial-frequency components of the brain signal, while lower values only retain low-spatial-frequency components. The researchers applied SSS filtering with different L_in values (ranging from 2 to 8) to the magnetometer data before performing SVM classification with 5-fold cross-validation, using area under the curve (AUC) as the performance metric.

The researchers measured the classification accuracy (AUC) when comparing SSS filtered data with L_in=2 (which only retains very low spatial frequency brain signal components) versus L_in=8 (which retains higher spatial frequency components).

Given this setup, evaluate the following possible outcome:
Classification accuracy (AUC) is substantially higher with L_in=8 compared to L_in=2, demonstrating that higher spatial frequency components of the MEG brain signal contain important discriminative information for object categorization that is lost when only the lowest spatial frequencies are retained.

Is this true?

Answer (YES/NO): NO